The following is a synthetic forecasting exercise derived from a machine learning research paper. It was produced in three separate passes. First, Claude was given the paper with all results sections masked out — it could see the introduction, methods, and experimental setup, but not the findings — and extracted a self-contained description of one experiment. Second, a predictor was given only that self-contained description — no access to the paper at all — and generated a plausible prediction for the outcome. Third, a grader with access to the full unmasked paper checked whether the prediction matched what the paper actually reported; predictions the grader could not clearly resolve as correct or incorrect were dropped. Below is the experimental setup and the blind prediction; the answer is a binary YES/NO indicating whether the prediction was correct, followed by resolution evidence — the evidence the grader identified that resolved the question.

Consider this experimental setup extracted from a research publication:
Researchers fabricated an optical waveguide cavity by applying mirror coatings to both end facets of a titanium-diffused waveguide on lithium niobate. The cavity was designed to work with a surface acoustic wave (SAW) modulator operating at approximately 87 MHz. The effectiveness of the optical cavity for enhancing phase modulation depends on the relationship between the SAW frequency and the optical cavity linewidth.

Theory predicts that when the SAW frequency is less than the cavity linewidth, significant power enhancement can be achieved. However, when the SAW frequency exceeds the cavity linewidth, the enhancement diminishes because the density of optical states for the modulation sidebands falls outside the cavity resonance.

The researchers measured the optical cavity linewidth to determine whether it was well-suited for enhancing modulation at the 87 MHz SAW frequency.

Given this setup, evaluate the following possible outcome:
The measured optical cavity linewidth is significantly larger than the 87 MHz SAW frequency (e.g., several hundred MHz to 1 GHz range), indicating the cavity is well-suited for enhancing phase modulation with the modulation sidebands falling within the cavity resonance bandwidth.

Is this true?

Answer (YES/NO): YES